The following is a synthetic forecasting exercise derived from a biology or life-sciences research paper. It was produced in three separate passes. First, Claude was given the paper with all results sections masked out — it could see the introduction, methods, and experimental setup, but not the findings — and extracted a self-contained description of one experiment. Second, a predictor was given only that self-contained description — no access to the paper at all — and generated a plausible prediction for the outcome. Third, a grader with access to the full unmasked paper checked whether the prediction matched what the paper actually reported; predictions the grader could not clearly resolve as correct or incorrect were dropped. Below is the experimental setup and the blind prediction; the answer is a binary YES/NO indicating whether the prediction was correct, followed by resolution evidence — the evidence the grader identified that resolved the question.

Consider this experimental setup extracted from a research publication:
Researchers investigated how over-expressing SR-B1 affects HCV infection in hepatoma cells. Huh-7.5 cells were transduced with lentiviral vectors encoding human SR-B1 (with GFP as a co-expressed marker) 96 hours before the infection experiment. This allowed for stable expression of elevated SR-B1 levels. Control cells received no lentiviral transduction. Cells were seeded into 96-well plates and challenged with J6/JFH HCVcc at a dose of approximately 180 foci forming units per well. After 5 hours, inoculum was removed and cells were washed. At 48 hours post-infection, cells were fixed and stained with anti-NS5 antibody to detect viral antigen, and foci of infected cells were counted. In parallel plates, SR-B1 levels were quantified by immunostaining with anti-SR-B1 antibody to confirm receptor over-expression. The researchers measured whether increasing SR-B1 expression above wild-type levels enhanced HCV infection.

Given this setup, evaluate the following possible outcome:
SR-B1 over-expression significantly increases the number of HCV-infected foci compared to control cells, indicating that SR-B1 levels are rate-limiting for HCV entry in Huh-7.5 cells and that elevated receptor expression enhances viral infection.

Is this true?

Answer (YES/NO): YES